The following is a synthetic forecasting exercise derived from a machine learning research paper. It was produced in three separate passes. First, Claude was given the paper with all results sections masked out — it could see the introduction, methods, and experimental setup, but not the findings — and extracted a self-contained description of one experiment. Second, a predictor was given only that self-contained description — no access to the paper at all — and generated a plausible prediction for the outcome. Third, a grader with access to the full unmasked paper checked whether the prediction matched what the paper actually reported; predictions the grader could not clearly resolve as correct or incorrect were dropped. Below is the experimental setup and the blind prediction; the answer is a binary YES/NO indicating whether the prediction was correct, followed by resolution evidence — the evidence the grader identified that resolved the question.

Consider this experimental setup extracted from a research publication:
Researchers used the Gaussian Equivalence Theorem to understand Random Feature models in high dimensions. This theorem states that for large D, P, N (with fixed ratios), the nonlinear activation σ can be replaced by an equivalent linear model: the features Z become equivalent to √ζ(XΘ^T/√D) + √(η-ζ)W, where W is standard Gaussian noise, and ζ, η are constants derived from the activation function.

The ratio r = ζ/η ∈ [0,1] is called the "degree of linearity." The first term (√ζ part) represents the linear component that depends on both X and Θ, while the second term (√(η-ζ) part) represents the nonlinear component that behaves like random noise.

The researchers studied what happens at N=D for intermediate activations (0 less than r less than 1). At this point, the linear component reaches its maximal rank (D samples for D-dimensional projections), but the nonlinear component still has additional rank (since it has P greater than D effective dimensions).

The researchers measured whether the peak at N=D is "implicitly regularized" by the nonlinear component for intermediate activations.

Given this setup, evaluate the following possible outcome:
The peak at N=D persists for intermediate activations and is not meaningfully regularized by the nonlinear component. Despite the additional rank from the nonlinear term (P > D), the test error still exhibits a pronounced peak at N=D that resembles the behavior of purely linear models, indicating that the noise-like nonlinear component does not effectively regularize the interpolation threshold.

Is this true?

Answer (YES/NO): NO